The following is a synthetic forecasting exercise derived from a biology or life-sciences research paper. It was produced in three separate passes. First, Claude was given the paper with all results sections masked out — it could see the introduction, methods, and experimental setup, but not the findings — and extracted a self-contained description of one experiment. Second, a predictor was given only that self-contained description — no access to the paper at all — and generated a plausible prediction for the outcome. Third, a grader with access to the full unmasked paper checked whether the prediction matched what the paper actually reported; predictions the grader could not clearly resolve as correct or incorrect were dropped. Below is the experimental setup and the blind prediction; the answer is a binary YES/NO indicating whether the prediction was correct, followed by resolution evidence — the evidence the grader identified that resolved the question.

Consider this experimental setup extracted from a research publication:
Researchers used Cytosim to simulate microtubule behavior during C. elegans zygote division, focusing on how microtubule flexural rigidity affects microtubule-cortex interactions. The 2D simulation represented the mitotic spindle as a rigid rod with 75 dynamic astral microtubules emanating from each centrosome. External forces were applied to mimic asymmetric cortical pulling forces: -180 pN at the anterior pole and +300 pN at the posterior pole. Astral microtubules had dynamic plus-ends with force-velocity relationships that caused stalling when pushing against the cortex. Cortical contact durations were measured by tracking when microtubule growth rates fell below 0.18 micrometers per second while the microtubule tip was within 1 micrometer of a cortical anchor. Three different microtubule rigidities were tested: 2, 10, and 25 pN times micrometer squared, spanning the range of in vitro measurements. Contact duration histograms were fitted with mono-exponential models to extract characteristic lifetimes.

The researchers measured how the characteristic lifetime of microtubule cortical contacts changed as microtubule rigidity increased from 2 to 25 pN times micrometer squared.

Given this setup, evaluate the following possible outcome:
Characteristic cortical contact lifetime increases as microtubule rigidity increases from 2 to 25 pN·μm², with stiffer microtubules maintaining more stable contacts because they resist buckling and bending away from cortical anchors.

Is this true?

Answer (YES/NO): NO